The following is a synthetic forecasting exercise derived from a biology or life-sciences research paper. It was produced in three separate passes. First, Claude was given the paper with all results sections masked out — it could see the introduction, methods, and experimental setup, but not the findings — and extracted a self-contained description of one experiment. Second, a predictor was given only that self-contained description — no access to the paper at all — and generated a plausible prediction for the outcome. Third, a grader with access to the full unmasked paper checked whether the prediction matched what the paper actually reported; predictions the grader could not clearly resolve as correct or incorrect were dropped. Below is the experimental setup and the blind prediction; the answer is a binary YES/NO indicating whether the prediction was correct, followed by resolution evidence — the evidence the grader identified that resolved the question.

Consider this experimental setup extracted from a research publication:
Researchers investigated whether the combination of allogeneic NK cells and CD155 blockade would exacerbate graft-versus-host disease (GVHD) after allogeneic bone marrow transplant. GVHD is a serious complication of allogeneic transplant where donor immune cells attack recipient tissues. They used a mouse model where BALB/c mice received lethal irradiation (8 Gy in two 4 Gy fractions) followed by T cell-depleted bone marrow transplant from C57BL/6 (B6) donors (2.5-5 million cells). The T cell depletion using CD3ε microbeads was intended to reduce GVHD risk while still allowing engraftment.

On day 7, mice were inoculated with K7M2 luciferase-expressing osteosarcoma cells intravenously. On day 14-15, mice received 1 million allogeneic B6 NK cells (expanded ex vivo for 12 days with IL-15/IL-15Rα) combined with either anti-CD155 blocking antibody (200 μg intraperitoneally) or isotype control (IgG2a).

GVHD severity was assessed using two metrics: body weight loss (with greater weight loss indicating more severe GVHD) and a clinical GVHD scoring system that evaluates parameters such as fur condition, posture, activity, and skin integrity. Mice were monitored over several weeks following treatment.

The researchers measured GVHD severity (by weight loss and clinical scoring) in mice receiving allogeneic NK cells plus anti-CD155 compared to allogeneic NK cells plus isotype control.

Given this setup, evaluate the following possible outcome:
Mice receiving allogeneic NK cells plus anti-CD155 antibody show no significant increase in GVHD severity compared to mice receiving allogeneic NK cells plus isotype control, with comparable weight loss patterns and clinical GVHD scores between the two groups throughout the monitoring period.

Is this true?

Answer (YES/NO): YES